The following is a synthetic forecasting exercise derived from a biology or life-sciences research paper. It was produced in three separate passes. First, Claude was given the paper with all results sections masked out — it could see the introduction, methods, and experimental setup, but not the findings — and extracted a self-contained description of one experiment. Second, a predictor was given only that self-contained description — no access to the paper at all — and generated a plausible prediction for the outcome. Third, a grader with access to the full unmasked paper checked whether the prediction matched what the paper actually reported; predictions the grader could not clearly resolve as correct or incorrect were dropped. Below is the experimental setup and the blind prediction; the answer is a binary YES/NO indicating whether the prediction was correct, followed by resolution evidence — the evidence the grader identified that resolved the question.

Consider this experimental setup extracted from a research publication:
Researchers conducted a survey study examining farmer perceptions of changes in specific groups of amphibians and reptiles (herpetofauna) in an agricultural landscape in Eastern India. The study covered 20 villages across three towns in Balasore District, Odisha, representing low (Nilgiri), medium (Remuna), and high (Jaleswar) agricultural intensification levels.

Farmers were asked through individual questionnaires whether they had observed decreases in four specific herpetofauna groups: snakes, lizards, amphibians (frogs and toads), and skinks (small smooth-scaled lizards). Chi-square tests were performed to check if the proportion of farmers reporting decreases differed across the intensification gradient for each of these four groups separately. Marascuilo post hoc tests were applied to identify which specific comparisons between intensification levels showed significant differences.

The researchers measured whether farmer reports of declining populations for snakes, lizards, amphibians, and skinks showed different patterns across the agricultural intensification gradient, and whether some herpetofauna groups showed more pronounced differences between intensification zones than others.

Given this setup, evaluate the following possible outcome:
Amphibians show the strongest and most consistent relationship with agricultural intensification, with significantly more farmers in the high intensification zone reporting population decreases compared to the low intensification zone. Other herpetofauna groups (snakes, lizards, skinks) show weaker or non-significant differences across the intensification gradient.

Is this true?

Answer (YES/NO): NO